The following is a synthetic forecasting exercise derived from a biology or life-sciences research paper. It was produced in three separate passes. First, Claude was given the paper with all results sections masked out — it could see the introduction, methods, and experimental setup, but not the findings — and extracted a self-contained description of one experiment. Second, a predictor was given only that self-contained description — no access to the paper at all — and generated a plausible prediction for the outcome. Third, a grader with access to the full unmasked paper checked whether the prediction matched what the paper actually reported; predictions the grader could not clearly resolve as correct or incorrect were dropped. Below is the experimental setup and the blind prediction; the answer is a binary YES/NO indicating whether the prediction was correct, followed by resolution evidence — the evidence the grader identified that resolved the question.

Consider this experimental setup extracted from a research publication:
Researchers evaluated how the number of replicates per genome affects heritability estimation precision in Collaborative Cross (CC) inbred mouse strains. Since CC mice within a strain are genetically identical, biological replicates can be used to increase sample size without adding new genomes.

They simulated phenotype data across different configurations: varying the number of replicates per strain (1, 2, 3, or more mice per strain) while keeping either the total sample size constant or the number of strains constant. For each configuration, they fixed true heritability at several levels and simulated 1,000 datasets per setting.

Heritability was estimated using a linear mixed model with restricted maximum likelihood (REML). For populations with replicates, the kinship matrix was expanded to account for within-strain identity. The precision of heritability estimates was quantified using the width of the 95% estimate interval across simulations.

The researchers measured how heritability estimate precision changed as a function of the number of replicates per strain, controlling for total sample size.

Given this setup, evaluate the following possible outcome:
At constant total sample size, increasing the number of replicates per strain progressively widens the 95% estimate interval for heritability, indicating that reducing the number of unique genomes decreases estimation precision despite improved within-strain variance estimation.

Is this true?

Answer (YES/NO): NO